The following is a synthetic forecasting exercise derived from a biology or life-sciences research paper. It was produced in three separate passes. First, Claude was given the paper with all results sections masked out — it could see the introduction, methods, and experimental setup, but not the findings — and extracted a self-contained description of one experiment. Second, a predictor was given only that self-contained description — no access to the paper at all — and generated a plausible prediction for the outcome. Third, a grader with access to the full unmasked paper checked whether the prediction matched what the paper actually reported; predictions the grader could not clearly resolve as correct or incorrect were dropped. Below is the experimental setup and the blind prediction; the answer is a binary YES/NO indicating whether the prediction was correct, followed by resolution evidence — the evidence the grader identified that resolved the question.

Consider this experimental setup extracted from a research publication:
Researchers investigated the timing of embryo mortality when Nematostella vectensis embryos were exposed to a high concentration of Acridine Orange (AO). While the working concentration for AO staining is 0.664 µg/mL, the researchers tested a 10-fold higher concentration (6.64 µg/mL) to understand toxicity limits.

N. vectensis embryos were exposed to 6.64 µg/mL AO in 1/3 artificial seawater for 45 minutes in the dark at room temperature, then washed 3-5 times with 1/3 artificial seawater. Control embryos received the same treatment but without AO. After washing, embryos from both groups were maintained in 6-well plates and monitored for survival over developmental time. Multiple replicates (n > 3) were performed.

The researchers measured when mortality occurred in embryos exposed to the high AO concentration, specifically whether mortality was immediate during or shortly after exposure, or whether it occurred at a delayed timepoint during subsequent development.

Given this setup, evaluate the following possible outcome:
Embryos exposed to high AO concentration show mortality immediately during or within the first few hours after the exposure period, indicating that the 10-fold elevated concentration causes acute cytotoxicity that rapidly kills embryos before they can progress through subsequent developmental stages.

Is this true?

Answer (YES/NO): NO